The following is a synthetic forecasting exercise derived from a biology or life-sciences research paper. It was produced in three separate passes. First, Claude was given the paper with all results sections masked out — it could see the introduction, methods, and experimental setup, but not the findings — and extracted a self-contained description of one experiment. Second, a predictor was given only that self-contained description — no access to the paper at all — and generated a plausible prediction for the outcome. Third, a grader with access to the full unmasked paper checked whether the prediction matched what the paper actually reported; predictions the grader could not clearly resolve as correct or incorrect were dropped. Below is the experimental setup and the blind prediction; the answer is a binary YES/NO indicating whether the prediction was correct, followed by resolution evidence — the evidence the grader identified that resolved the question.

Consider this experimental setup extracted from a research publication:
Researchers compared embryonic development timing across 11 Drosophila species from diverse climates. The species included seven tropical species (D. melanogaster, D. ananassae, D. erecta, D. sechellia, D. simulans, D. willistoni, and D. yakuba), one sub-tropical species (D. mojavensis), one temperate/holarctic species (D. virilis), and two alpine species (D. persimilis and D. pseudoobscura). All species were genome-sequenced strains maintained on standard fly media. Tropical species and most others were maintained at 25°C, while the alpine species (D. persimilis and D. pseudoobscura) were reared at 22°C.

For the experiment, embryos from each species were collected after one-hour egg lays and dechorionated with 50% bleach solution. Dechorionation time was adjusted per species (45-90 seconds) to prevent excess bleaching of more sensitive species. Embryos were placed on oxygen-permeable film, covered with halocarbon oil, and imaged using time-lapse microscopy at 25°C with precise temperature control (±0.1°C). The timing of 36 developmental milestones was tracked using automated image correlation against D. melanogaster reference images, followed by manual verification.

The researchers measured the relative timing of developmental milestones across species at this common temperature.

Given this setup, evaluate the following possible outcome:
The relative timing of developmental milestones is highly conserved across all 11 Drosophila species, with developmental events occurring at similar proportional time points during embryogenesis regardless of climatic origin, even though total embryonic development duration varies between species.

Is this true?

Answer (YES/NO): YES